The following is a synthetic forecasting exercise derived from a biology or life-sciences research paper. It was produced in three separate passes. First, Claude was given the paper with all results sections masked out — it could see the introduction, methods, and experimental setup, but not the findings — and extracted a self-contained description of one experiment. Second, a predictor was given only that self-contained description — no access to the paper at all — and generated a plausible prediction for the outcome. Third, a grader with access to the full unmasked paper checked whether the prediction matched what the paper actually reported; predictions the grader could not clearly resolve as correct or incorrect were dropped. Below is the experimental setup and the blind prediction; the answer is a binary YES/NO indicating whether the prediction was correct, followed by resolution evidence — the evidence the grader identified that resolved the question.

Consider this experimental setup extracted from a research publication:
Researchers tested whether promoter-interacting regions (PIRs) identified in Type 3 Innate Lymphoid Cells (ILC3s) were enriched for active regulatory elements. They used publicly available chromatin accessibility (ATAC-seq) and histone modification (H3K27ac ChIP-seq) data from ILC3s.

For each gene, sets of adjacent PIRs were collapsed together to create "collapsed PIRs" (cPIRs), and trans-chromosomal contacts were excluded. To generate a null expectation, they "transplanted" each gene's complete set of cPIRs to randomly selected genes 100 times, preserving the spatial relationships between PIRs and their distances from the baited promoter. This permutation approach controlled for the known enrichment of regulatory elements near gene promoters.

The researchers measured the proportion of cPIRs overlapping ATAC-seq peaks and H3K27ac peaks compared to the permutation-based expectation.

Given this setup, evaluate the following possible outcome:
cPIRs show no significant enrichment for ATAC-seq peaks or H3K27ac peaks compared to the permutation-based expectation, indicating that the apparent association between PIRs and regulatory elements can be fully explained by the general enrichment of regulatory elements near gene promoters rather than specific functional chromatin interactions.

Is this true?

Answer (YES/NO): NO